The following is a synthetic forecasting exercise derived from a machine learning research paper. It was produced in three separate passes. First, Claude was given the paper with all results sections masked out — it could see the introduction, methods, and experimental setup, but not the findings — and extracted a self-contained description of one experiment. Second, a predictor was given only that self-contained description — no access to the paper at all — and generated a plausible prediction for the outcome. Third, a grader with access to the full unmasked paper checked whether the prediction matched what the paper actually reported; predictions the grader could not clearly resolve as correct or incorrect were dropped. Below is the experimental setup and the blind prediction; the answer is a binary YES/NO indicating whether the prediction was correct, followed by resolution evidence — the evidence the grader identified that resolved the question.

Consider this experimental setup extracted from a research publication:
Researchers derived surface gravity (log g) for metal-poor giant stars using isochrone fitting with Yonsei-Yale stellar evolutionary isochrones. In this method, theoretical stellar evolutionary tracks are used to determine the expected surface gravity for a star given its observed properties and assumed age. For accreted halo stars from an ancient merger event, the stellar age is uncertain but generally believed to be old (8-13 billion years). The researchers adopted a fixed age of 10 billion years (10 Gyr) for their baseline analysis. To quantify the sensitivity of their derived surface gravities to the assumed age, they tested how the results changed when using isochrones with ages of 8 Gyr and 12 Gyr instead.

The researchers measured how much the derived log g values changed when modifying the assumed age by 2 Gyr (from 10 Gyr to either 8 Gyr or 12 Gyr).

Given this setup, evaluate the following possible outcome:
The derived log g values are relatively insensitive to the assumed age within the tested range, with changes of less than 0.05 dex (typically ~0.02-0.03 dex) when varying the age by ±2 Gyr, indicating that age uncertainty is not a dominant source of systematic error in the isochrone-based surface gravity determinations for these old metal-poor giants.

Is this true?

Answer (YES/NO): NO